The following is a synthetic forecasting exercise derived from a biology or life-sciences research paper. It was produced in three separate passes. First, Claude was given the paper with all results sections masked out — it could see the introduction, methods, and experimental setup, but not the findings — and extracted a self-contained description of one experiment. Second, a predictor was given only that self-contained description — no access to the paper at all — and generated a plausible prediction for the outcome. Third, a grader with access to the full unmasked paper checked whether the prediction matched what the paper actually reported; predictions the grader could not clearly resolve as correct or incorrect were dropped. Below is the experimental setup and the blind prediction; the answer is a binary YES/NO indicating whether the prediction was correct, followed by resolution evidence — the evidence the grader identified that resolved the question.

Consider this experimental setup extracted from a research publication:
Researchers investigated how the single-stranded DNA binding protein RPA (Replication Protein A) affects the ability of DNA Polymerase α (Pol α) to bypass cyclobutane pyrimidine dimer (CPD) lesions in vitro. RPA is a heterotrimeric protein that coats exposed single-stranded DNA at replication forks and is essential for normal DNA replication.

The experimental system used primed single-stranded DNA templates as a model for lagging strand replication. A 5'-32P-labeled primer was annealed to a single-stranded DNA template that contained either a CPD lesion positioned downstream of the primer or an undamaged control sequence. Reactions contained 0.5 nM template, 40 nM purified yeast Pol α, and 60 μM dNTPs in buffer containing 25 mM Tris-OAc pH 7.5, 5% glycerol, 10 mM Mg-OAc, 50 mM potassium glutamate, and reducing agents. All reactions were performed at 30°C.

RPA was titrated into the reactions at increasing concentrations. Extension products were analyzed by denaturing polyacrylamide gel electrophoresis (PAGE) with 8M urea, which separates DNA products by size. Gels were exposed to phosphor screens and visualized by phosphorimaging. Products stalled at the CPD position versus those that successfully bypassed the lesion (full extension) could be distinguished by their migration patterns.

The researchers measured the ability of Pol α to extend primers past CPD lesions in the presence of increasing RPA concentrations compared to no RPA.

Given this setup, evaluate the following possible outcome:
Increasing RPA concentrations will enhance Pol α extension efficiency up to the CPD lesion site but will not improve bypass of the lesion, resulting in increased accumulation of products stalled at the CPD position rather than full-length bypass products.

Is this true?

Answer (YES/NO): NO